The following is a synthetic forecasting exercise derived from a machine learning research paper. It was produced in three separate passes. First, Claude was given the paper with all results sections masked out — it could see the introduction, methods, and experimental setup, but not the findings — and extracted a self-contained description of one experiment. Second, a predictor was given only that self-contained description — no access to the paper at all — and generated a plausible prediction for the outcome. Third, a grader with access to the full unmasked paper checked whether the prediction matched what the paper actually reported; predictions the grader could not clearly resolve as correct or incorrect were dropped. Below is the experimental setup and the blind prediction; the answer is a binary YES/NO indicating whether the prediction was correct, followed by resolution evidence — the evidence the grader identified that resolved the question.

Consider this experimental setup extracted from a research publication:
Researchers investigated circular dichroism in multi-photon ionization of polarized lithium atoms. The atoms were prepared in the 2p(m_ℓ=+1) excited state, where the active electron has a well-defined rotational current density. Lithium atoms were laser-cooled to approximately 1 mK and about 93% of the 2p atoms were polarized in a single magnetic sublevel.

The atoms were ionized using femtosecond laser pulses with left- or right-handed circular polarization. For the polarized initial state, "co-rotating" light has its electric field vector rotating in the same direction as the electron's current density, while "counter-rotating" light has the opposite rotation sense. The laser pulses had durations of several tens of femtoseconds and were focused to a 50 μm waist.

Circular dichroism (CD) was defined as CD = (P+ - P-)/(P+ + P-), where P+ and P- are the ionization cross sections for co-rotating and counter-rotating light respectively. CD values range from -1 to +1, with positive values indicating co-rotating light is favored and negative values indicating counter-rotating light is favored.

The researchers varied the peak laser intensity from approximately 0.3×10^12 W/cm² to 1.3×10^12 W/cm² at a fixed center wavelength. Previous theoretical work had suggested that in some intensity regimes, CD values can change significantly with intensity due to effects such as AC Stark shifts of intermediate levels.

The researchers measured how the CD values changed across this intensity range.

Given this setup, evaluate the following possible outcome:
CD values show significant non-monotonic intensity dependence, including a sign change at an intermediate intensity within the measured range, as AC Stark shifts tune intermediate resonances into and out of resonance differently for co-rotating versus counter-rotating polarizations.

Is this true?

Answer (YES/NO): NO